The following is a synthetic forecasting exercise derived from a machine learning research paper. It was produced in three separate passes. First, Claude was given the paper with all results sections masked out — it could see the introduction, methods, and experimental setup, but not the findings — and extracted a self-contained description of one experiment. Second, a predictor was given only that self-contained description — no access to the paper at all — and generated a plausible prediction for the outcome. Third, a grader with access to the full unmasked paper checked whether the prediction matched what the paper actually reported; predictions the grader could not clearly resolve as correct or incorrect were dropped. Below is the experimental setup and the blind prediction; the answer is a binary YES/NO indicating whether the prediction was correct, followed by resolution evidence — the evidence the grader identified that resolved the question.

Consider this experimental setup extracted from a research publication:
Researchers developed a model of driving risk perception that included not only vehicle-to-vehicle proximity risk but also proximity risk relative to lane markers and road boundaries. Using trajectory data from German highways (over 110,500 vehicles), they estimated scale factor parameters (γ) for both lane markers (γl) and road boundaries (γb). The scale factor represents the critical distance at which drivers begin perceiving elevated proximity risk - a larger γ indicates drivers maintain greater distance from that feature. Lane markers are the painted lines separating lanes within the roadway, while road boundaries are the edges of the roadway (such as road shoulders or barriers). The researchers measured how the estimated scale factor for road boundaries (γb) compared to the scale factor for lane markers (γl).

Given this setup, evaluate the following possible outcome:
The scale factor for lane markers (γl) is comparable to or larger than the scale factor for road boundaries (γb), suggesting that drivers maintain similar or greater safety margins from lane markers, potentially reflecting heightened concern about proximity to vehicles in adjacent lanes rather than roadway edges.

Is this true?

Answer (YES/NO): NO